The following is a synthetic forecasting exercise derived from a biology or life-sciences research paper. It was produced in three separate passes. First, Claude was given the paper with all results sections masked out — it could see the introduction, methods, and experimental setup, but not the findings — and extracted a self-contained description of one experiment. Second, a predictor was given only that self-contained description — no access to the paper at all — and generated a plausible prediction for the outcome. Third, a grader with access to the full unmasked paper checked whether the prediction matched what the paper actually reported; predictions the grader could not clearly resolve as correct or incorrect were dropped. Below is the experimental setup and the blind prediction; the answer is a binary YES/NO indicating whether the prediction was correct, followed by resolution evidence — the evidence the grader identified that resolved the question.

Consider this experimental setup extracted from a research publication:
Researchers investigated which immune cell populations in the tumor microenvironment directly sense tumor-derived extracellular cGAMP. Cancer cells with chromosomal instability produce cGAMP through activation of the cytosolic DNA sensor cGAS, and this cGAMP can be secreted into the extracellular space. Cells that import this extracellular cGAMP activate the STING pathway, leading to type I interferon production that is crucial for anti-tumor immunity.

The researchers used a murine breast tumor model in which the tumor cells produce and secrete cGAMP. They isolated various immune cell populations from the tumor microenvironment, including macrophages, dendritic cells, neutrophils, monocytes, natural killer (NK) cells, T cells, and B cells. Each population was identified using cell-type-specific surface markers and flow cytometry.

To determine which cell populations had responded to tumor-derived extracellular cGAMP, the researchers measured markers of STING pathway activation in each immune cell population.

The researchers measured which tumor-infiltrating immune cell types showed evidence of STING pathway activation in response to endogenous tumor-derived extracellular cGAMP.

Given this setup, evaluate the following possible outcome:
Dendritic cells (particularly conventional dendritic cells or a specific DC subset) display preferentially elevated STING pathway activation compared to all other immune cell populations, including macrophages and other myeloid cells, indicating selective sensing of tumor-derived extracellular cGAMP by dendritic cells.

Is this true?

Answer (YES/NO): NO